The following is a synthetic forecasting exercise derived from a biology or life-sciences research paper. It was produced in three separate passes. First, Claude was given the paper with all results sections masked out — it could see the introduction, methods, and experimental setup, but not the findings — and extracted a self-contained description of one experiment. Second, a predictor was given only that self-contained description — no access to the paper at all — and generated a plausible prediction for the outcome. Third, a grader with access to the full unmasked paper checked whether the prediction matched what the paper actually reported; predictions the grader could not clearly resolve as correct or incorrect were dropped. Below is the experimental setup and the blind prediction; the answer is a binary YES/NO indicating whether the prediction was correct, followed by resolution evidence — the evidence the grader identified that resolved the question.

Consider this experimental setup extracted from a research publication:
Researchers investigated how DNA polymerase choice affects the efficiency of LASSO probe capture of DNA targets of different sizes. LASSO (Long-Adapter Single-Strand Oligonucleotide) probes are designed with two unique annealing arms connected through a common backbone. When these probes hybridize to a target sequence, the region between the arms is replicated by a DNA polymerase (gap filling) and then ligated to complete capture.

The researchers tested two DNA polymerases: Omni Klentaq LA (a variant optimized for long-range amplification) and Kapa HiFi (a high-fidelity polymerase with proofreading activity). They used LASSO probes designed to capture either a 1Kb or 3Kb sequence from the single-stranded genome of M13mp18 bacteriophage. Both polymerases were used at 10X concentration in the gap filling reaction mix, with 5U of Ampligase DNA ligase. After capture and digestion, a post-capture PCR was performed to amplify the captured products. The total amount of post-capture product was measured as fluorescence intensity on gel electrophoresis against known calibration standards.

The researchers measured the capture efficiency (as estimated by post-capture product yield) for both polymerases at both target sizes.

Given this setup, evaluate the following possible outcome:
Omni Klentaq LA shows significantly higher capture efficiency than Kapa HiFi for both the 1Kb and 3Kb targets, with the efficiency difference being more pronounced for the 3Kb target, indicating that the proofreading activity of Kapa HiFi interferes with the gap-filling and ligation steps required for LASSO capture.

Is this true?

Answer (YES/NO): NO